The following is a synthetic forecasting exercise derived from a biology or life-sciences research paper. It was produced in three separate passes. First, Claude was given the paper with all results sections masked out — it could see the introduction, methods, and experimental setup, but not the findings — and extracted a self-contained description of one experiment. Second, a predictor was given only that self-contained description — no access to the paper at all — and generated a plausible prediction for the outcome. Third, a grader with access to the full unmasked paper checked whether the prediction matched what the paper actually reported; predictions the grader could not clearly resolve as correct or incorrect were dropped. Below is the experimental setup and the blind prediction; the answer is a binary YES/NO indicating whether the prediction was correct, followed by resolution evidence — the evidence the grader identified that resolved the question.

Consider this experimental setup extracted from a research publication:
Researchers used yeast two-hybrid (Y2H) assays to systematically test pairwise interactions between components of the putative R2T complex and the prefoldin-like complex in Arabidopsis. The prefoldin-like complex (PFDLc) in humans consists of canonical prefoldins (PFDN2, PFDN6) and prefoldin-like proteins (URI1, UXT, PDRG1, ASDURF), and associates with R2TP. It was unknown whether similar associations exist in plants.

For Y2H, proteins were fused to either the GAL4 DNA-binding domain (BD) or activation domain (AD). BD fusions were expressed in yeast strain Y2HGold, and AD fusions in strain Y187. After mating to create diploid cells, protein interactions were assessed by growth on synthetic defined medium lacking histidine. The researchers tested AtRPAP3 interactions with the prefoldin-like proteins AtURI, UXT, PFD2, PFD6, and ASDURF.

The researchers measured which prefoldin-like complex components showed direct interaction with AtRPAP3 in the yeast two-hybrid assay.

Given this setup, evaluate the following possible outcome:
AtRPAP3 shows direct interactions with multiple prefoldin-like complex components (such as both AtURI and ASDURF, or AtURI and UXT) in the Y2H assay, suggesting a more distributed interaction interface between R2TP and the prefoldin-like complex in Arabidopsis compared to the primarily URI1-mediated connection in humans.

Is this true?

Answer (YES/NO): NO